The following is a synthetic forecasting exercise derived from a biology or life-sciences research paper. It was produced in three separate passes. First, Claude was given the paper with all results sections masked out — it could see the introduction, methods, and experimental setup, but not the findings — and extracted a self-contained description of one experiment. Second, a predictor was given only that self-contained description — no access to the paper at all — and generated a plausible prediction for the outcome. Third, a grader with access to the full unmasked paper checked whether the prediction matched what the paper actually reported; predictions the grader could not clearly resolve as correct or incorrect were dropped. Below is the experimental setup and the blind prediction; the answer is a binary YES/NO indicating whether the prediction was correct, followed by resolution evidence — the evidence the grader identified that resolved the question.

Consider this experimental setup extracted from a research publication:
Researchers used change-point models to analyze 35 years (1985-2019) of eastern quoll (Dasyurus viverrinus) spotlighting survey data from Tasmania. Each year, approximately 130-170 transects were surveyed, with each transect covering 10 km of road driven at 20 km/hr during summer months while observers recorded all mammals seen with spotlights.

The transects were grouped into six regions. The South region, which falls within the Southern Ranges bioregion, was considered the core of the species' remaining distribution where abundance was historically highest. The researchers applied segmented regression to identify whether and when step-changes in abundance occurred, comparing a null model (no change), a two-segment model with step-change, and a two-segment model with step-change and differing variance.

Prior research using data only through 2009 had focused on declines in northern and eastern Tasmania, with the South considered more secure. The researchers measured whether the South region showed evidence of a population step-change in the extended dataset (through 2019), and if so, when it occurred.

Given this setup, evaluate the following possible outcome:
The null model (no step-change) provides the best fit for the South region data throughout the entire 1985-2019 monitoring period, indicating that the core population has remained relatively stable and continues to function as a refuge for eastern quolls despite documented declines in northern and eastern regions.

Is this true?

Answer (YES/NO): NO